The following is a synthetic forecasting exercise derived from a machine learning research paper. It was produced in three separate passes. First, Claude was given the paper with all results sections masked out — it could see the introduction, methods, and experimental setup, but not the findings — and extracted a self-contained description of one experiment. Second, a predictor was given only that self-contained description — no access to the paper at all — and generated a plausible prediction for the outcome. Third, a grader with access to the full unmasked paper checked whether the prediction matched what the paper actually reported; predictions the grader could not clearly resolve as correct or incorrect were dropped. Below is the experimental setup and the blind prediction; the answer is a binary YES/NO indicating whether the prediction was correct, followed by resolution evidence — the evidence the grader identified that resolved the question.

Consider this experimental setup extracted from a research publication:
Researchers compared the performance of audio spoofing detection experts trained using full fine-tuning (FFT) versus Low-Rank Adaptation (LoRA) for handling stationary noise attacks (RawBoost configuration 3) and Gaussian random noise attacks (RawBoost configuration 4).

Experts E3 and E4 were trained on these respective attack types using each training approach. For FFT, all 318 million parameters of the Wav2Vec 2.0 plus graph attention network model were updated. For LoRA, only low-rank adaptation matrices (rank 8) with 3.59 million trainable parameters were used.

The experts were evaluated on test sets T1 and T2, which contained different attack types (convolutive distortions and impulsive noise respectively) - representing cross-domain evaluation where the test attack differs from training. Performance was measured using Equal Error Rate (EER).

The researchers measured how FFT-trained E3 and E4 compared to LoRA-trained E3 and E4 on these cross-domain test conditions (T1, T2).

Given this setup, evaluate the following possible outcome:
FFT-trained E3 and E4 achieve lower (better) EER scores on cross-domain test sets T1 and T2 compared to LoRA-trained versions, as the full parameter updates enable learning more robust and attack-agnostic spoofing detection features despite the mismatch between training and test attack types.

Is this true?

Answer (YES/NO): YES